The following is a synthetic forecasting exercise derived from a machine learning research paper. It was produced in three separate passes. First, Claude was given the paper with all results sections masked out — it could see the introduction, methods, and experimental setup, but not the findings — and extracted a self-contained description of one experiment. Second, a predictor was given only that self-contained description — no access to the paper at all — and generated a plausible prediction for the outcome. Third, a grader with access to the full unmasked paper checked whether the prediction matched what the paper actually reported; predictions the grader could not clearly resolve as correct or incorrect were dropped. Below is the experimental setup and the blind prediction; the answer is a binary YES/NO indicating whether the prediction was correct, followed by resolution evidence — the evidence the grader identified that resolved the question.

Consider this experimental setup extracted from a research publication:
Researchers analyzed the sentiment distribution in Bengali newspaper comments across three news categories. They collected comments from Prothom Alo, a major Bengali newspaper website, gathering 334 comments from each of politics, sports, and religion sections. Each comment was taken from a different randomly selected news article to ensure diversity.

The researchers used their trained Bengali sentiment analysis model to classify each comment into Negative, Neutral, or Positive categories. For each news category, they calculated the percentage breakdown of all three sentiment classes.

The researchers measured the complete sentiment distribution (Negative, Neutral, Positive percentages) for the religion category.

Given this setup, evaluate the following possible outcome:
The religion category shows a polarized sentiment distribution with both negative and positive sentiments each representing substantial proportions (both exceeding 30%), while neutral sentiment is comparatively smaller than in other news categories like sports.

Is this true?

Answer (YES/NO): YES